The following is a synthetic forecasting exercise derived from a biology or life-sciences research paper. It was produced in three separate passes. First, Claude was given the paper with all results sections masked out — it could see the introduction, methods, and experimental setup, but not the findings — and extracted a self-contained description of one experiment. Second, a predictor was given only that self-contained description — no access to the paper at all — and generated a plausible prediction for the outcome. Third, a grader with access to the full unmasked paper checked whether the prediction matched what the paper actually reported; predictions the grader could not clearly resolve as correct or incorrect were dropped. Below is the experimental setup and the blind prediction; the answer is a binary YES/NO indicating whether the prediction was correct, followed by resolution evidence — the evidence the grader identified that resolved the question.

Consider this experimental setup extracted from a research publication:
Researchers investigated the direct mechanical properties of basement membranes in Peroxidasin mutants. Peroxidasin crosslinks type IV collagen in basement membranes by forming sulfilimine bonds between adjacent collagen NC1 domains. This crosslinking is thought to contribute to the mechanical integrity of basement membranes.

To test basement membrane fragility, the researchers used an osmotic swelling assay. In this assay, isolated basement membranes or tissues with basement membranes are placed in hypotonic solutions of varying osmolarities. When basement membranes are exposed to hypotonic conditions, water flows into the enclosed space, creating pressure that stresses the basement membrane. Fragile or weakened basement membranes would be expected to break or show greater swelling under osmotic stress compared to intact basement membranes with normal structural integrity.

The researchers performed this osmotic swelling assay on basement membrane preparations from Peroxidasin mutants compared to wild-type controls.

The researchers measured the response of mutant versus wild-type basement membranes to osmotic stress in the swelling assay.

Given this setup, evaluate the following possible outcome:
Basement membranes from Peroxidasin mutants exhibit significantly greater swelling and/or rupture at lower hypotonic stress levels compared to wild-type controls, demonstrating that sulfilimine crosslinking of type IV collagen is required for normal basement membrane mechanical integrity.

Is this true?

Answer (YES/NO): YES